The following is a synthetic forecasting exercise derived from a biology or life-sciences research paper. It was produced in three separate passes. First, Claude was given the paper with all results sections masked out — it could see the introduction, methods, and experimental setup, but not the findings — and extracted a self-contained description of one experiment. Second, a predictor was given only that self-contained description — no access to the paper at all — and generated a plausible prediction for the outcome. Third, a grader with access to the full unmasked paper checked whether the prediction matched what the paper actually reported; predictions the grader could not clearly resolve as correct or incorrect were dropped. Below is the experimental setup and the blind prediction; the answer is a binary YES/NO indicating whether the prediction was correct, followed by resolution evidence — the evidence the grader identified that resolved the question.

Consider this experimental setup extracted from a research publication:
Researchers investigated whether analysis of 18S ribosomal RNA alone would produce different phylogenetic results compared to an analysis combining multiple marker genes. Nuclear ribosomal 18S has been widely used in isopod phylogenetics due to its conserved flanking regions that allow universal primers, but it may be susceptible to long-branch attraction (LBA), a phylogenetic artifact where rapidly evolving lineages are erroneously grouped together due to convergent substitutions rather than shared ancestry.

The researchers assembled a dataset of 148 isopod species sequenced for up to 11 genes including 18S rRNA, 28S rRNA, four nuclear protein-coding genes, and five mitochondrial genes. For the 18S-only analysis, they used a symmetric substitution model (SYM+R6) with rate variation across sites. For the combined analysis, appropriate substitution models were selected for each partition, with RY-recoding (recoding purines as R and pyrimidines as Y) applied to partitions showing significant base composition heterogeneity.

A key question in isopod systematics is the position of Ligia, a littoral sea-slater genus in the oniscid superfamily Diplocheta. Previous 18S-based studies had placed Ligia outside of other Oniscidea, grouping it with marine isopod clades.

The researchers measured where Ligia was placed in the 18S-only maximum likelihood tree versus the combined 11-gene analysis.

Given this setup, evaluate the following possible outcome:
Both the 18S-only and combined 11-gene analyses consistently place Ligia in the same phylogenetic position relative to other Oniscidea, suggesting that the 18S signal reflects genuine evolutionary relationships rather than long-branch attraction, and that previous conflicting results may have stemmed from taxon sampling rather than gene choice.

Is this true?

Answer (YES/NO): NO